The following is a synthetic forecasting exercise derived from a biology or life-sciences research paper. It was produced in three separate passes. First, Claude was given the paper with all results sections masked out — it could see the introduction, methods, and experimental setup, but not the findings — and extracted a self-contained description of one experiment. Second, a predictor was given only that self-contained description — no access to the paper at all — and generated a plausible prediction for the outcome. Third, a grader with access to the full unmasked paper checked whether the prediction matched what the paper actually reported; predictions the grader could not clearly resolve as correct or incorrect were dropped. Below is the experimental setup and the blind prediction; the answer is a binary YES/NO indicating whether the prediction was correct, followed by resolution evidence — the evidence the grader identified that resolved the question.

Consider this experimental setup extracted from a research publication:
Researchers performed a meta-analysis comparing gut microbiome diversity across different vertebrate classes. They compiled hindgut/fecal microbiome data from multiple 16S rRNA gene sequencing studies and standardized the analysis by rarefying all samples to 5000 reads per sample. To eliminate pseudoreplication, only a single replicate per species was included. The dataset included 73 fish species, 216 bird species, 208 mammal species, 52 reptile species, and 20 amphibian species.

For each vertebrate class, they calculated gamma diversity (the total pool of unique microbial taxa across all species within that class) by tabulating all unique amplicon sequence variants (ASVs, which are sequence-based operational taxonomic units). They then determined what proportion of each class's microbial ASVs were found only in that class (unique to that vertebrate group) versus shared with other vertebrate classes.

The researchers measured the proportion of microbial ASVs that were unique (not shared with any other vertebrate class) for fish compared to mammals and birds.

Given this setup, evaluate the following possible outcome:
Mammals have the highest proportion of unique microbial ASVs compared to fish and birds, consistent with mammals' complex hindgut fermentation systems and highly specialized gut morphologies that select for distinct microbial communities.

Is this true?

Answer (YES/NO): NO